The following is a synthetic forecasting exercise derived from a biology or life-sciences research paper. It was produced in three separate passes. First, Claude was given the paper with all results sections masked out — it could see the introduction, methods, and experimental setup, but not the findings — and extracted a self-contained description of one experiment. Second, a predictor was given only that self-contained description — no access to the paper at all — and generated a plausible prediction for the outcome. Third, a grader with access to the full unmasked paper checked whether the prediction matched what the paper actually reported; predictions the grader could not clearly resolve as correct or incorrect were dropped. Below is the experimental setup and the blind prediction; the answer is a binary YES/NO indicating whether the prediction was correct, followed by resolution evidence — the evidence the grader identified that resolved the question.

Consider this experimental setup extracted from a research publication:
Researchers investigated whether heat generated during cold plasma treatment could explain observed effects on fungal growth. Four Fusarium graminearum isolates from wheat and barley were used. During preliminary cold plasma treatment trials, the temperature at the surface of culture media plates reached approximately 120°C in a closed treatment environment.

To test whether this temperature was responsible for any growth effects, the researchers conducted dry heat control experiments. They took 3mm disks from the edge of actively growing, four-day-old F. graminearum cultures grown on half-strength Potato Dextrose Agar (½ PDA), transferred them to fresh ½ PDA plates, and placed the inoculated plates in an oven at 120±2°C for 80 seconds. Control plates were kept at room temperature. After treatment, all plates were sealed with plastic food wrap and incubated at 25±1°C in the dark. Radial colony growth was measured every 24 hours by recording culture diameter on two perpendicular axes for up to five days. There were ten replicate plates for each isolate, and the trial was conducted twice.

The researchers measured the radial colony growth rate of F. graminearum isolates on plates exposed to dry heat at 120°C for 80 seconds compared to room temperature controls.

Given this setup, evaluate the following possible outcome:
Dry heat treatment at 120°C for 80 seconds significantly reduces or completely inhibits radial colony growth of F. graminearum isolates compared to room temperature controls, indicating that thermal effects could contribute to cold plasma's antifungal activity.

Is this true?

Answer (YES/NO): NO